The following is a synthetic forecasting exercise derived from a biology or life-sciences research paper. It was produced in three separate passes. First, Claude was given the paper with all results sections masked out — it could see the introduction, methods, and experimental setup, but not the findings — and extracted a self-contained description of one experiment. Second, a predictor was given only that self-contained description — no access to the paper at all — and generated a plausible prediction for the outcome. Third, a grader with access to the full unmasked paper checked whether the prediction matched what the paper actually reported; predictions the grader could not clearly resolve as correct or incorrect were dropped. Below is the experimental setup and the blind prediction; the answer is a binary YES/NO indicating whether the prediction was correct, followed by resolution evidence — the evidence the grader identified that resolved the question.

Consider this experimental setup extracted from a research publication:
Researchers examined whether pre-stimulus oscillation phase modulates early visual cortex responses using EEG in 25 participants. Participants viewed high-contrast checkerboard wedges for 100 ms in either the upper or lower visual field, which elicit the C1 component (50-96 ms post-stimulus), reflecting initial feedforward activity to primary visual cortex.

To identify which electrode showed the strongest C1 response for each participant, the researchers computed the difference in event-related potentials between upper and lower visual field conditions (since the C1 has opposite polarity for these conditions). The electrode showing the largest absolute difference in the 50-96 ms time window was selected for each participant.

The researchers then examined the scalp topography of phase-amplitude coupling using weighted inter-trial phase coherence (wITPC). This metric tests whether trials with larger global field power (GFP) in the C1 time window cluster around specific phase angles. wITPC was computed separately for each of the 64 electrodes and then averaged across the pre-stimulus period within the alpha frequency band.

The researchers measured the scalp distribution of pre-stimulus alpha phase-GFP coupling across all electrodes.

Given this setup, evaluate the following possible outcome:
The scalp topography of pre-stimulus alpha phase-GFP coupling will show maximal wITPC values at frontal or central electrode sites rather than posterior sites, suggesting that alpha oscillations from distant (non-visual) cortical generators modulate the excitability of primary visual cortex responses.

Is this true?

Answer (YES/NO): NO